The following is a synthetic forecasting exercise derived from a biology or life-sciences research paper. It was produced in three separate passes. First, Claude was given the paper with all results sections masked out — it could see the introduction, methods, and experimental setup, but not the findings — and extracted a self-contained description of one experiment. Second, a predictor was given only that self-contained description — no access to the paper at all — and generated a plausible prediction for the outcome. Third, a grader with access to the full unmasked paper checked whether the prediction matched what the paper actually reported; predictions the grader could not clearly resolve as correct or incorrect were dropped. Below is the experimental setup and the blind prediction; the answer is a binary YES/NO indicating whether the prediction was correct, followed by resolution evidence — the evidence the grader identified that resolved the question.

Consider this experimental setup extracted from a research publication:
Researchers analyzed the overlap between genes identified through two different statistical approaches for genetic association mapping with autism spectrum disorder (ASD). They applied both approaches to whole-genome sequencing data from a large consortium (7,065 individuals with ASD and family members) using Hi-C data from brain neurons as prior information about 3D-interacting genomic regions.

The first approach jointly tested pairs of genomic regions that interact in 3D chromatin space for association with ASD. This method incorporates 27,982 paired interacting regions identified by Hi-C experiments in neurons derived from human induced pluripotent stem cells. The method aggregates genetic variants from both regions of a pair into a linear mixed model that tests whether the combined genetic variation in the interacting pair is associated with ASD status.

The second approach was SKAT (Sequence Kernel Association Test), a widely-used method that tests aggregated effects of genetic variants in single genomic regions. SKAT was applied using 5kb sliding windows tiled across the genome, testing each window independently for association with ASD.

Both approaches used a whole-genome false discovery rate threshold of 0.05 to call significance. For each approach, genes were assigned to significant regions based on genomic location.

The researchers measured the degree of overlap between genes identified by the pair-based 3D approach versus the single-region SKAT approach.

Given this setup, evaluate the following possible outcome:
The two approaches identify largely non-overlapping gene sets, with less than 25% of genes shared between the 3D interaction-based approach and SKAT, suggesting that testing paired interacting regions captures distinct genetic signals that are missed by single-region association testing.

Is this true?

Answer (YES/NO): NO